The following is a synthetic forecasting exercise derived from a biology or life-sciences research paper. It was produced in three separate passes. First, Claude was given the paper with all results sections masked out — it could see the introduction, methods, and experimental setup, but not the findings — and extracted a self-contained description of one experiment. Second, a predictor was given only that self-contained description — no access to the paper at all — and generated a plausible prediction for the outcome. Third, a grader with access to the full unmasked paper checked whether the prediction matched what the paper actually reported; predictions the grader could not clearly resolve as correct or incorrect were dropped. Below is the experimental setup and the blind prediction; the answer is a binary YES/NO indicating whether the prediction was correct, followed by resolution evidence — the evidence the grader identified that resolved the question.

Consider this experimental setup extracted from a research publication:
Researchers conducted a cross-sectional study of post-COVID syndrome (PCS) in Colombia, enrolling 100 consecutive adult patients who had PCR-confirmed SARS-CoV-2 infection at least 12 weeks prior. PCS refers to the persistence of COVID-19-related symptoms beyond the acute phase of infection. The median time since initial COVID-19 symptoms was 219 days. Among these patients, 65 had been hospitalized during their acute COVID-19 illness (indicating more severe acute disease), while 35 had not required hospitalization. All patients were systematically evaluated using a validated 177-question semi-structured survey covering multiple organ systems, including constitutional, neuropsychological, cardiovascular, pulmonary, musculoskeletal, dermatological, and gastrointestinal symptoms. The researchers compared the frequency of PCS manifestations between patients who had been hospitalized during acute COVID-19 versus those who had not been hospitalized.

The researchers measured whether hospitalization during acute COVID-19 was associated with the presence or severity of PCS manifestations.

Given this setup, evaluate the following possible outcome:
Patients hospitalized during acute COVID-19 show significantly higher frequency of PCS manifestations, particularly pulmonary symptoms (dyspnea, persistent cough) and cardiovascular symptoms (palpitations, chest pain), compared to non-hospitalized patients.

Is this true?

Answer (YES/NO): NO